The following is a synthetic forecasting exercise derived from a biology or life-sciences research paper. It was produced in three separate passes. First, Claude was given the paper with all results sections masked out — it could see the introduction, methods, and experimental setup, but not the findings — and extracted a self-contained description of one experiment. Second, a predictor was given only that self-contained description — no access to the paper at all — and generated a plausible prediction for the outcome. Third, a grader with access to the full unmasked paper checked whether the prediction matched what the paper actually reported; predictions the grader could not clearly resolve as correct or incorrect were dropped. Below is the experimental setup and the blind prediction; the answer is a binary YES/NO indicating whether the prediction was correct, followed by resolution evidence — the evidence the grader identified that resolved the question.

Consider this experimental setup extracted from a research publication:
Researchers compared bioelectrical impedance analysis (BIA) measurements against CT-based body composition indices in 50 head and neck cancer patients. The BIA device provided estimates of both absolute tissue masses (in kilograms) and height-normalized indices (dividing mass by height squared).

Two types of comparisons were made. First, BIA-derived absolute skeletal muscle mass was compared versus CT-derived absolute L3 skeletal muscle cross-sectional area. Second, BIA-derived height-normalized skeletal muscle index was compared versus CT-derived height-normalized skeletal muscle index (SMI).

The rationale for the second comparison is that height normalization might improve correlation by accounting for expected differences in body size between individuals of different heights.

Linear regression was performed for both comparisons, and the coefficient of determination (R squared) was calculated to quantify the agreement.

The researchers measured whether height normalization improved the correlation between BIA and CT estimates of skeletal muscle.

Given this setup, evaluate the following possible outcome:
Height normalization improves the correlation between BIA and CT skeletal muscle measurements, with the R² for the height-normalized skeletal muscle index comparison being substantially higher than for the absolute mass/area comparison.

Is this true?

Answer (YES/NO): NO